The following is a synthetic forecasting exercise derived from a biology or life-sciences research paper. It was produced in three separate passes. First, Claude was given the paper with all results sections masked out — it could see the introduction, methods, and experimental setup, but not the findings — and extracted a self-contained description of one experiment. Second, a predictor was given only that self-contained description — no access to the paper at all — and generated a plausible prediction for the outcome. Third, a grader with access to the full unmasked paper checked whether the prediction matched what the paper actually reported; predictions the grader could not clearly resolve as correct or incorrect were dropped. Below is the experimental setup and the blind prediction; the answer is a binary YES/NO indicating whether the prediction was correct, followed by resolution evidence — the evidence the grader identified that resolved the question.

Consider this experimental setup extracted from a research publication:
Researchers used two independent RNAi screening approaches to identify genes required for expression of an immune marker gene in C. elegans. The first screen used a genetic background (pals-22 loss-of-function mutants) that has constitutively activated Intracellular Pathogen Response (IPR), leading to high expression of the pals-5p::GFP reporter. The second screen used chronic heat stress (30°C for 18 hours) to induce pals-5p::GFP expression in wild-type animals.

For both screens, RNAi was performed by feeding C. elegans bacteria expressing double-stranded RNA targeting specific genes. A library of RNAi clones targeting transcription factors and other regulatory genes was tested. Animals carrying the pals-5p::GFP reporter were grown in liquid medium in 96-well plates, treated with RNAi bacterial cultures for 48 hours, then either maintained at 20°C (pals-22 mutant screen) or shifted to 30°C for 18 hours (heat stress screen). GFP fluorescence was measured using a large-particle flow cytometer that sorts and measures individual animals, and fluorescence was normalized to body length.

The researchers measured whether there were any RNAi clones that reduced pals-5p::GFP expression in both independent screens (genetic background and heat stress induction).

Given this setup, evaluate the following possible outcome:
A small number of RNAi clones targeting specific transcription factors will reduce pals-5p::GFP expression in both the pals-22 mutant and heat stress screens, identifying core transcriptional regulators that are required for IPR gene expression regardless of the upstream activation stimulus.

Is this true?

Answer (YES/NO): YES